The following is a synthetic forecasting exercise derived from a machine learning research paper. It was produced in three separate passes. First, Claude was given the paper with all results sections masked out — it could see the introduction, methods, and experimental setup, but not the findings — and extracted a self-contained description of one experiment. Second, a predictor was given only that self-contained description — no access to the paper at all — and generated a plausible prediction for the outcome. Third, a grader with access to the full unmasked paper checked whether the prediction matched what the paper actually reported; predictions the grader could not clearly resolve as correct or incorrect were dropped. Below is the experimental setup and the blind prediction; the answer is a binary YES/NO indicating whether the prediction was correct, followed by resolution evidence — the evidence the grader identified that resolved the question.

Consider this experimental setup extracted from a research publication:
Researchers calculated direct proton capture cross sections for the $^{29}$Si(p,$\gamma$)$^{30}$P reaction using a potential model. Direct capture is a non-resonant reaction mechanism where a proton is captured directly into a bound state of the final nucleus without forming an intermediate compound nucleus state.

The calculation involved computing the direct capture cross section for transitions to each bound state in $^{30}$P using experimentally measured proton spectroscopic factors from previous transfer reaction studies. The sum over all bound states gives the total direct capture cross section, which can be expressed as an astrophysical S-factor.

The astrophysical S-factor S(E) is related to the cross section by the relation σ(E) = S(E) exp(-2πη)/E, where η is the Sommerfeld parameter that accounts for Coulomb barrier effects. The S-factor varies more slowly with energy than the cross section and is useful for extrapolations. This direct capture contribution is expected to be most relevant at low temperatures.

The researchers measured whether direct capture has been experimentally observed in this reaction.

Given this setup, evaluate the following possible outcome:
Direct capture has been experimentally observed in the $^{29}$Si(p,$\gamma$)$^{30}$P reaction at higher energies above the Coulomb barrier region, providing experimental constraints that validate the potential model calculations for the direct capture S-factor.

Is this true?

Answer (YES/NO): NO